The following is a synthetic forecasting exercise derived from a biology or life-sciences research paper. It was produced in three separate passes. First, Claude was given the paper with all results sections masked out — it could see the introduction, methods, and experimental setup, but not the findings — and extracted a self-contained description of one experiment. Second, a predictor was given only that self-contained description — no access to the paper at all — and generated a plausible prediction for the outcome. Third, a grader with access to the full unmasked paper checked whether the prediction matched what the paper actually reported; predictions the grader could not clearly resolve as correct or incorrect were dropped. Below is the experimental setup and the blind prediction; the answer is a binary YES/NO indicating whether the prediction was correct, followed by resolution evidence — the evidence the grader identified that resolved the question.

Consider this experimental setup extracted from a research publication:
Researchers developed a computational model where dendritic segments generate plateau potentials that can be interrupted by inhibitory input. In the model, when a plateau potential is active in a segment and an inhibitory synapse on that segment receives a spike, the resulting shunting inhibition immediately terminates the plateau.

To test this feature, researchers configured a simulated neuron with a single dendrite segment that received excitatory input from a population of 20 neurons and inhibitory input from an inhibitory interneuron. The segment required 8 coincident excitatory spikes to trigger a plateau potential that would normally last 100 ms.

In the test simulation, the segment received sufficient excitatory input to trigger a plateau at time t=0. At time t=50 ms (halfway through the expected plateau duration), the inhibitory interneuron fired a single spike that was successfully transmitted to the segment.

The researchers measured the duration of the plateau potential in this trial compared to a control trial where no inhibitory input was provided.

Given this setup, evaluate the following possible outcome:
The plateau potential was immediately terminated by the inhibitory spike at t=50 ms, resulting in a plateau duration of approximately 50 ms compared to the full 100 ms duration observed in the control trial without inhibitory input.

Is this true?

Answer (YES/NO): YES